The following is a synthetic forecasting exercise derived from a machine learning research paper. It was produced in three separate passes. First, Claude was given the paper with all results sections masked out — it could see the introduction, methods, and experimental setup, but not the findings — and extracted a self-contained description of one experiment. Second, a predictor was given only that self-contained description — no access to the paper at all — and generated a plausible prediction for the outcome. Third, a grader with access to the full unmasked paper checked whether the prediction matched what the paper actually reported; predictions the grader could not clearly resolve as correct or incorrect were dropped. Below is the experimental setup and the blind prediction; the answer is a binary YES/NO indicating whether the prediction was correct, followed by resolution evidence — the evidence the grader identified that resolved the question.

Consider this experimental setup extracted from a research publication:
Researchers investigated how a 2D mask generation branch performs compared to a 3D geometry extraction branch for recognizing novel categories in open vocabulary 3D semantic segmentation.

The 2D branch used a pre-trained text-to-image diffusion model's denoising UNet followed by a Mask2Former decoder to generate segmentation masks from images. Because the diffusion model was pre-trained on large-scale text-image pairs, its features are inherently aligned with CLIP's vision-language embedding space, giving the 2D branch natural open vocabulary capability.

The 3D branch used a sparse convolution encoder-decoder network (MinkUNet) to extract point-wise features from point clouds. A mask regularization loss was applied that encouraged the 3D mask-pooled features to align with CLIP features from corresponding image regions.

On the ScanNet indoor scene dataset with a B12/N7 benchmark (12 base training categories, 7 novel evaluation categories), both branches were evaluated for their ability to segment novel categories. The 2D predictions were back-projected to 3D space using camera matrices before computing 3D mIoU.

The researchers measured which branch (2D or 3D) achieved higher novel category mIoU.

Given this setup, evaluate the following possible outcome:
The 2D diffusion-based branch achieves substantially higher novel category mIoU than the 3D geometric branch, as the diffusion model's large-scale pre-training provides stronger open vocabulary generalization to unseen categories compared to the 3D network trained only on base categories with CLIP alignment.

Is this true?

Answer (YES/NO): NO